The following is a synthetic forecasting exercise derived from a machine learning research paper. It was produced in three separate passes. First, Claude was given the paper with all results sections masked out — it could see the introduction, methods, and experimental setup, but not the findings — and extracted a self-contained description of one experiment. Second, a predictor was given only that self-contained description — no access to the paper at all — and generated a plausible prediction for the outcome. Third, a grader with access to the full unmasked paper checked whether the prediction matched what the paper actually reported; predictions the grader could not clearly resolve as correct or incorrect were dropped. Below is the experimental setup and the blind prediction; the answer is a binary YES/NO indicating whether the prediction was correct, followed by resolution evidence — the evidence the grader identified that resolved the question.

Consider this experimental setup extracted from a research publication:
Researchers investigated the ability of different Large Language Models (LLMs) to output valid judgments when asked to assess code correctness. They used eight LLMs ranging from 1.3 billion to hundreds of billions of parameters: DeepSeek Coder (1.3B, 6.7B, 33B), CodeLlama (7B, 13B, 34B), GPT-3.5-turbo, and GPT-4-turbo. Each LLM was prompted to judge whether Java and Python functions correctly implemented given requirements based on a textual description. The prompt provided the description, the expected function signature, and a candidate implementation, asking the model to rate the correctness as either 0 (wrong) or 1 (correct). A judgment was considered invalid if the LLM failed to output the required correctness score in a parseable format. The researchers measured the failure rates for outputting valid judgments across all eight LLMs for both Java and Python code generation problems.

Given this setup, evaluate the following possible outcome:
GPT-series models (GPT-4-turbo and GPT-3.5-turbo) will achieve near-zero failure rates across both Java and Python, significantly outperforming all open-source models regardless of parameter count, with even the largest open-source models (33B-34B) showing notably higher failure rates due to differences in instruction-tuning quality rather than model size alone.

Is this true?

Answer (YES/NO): YES